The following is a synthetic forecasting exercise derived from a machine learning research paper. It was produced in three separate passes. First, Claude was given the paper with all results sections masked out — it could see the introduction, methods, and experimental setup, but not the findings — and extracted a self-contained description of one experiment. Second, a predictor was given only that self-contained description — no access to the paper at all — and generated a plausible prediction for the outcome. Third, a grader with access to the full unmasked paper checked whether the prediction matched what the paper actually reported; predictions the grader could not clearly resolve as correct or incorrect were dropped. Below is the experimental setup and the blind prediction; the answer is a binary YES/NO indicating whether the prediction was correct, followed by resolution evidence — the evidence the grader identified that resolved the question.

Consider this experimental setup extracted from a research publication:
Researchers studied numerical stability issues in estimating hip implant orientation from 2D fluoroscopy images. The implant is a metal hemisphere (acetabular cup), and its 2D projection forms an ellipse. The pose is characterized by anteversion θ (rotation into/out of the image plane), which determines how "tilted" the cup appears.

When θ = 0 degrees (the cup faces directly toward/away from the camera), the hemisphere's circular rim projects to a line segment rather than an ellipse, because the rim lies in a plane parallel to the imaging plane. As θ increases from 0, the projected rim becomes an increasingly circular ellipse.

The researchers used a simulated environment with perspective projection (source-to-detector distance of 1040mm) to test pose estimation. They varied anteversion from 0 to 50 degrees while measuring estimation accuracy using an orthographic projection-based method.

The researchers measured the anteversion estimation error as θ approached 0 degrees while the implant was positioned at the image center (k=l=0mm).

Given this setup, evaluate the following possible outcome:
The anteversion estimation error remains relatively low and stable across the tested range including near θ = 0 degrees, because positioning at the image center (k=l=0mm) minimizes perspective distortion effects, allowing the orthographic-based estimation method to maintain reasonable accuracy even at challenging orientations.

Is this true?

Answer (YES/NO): NO